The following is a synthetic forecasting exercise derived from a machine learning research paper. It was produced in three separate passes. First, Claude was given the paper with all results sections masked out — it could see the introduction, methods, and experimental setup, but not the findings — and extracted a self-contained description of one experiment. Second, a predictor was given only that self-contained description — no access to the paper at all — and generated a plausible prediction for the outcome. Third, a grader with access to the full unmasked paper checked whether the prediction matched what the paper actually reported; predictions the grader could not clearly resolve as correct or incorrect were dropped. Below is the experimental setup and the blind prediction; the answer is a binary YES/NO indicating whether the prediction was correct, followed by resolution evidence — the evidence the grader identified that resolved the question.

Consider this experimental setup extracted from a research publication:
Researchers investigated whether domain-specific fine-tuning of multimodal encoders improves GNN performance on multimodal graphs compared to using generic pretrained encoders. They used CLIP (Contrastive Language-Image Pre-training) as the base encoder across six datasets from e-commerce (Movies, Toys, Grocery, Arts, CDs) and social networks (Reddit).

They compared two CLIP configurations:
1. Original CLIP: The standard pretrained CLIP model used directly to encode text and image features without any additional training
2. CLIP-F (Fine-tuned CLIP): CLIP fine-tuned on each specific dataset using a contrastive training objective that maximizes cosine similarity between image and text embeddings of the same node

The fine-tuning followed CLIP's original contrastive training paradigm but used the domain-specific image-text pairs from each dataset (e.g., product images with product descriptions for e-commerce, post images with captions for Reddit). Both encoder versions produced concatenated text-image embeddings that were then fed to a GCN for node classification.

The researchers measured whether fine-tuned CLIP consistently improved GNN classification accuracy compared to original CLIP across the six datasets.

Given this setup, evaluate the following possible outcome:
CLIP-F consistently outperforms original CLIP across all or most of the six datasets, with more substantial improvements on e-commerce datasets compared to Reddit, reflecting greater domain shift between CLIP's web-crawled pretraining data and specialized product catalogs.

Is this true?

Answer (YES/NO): NO